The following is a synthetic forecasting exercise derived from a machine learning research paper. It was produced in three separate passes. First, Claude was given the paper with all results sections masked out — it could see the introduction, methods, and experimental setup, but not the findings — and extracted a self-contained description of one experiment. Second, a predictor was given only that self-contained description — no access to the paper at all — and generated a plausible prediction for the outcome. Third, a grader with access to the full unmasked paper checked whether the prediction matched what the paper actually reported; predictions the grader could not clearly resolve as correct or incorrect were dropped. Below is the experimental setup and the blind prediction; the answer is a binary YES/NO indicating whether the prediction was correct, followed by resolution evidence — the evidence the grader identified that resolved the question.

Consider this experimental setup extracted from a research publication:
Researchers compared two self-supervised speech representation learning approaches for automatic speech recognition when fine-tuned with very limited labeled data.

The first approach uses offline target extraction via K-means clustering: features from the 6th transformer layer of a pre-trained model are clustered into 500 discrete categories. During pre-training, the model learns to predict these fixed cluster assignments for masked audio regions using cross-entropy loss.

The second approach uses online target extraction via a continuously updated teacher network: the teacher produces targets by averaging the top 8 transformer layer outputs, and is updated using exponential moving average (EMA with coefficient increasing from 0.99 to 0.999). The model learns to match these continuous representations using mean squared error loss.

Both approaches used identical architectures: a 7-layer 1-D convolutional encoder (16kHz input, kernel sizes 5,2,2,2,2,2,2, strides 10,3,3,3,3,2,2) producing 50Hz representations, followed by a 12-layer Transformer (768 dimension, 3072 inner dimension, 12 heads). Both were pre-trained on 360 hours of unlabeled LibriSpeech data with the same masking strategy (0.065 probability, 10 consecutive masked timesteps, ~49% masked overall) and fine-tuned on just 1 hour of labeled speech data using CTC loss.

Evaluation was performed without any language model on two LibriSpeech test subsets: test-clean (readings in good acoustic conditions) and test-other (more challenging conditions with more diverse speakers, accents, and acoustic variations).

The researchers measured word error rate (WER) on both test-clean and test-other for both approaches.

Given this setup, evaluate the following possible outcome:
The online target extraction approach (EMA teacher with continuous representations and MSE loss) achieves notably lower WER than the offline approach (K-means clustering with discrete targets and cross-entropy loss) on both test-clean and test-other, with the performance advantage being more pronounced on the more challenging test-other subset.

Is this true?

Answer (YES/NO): NO